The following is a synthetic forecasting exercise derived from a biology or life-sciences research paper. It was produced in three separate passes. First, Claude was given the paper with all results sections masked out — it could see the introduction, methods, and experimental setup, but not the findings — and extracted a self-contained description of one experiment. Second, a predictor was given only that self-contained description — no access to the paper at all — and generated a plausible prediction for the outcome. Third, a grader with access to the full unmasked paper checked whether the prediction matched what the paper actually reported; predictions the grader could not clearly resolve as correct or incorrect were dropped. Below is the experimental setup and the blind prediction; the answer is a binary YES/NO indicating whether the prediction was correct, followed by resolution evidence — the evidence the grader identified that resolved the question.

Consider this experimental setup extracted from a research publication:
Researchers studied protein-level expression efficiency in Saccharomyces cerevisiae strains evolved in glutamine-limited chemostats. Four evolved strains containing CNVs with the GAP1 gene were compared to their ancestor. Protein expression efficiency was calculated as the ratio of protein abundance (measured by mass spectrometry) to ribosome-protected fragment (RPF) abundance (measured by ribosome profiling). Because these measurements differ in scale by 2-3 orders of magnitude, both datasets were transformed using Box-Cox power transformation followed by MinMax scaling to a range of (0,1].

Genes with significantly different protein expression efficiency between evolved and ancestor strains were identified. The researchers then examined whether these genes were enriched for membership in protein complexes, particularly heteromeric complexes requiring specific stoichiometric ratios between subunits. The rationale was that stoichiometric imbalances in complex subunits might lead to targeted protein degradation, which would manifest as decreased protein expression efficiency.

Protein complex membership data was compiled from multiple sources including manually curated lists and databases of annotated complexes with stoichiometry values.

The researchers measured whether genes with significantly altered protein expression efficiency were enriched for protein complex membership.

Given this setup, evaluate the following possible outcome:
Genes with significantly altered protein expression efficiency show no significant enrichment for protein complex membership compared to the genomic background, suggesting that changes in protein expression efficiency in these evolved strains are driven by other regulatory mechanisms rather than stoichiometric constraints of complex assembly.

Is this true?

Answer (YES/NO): NO